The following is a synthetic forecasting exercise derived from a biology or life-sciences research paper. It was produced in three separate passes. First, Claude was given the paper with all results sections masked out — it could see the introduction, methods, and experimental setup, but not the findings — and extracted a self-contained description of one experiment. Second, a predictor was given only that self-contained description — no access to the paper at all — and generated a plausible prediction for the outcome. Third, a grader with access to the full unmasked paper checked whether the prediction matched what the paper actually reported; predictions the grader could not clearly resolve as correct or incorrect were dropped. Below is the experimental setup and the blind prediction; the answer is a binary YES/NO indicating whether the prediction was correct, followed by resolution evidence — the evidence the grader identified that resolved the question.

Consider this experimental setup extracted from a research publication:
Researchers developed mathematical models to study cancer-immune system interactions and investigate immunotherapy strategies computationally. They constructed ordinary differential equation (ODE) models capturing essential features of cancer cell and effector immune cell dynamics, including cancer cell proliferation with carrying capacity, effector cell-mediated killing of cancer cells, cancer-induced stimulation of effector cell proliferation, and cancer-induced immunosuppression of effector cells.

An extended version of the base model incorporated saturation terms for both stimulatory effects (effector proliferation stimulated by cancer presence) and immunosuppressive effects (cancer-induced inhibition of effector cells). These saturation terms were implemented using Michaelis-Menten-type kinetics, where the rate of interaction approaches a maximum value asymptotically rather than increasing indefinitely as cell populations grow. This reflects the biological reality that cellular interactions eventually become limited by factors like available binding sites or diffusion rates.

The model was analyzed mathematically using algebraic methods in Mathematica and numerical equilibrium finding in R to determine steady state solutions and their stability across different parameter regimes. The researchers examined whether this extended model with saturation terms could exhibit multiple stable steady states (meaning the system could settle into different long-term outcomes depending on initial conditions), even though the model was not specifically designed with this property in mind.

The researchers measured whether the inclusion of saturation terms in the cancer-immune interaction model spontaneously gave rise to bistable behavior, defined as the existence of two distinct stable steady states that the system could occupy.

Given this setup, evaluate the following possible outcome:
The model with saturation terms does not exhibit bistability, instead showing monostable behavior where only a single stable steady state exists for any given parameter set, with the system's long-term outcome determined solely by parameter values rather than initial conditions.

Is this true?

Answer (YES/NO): NO